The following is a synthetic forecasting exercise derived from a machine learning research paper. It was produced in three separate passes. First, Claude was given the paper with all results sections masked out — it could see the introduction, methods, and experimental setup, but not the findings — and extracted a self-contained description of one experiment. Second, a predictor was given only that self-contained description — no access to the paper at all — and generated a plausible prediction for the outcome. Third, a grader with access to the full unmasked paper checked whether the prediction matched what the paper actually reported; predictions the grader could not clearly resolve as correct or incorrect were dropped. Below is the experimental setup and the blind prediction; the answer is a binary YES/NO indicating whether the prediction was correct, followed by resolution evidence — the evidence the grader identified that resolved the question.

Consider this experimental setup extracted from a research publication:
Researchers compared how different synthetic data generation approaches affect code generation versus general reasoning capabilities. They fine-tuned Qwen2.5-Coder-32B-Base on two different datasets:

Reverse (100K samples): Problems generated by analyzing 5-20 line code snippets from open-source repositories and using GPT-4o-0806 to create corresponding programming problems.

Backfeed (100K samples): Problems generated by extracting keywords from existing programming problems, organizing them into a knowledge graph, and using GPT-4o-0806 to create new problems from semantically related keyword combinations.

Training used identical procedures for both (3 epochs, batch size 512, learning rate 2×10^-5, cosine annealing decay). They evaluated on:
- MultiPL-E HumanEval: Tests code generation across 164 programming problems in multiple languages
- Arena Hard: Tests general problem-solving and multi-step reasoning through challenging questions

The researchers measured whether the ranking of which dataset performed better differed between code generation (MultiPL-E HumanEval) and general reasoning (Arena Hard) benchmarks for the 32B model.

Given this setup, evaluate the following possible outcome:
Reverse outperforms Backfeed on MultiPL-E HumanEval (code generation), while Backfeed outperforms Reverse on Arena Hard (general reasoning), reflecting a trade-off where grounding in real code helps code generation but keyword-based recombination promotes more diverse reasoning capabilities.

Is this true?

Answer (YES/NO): YES